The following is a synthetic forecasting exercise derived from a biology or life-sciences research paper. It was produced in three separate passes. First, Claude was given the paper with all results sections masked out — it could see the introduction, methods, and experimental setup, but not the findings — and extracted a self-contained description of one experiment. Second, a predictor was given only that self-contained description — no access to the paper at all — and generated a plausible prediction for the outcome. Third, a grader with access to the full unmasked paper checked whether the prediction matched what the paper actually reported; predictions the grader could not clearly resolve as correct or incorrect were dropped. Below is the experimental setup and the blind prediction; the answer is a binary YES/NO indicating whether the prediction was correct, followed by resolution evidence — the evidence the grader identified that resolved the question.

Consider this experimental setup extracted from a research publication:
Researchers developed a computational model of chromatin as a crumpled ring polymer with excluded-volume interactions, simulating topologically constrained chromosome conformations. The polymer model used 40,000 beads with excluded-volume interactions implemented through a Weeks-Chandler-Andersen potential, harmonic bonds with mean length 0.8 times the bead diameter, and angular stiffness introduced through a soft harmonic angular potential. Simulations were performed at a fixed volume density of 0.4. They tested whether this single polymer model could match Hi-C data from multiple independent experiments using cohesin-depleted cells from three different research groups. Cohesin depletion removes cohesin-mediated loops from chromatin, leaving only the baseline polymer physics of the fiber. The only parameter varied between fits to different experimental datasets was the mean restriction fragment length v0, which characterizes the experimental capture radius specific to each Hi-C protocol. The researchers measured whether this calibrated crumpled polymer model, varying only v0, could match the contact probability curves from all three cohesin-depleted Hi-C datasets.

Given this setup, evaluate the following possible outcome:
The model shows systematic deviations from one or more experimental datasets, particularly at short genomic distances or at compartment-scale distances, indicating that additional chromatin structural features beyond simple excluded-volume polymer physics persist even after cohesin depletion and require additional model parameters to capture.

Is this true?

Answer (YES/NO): NO